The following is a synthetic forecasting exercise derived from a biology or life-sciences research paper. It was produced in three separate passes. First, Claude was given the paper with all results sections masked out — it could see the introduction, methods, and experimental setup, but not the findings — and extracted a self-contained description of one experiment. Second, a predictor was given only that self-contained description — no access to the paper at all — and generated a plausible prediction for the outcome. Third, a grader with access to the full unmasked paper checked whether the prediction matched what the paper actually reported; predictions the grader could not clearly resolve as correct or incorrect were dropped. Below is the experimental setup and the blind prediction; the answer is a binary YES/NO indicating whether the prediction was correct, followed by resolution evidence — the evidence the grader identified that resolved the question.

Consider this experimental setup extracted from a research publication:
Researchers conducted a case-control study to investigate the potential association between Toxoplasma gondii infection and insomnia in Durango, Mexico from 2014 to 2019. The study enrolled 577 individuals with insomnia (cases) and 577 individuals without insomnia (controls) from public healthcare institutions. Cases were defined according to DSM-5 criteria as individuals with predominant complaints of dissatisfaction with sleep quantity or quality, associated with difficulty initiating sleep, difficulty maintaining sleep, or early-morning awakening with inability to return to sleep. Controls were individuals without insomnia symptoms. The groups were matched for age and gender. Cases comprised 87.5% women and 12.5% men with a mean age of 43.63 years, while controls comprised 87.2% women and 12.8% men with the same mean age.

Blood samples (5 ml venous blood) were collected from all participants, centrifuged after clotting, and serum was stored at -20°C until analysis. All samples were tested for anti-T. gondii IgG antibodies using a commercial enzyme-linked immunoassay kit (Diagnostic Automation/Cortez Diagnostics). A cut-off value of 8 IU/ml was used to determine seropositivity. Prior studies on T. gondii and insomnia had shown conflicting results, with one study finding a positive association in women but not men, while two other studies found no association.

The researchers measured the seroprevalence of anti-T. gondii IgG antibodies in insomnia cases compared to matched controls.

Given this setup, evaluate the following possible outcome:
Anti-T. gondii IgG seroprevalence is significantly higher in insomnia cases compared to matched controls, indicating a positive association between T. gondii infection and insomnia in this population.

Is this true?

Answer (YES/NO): YES